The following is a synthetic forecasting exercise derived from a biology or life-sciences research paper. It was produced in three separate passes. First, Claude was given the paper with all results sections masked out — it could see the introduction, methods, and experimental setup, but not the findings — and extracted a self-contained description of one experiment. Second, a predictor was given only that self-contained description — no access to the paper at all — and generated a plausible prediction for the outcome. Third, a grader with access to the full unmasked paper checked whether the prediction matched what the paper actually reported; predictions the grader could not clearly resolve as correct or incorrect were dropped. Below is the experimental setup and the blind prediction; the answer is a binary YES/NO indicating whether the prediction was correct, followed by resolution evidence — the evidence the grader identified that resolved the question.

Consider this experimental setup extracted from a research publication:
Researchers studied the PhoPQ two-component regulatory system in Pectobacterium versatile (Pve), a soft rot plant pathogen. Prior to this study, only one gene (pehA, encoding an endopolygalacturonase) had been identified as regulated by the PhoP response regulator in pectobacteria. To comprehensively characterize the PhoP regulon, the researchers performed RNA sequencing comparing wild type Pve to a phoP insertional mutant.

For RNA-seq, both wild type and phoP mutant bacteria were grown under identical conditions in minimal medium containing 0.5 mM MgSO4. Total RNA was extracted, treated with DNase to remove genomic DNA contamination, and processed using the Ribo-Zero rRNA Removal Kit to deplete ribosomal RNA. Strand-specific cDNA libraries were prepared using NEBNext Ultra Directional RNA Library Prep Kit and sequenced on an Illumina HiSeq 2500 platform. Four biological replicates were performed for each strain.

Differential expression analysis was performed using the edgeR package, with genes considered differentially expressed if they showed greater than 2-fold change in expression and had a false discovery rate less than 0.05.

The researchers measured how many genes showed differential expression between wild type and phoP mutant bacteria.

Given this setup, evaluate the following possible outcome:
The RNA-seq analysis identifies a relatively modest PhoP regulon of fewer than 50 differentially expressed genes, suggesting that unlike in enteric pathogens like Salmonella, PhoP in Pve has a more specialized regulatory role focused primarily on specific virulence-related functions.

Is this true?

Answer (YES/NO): NO